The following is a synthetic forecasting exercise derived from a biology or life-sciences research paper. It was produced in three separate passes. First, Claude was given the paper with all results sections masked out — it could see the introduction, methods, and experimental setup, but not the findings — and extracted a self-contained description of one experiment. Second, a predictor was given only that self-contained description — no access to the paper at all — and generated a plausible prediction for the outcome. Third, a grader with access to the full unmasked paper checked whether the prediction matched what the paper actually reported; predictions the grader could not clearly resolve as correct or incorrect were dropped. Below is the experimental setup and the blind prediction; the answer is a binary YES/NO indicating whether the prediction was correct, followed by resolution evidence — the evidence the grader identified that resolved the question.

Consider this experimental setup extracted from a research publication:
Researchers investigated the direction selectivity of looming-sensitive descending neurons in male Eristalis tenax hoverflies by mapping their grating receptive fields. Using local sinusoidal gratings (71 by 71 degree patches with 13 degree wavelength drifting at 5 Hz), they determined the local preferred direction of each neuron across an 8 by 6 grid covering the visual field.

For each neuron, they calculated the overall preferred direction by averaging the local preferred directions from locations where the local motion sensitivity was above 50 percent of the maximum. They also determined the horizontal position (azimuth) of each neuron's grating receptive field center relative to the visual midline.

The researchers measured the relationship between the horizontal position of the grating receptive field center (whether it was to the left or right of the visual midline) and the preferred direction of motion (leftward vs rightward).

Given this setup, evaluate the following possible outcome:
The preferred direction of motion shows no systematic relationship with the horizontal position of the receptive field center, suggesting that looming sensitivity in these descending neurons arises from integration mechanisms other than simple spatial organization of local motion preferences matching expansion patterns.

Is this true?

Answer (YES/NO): NO